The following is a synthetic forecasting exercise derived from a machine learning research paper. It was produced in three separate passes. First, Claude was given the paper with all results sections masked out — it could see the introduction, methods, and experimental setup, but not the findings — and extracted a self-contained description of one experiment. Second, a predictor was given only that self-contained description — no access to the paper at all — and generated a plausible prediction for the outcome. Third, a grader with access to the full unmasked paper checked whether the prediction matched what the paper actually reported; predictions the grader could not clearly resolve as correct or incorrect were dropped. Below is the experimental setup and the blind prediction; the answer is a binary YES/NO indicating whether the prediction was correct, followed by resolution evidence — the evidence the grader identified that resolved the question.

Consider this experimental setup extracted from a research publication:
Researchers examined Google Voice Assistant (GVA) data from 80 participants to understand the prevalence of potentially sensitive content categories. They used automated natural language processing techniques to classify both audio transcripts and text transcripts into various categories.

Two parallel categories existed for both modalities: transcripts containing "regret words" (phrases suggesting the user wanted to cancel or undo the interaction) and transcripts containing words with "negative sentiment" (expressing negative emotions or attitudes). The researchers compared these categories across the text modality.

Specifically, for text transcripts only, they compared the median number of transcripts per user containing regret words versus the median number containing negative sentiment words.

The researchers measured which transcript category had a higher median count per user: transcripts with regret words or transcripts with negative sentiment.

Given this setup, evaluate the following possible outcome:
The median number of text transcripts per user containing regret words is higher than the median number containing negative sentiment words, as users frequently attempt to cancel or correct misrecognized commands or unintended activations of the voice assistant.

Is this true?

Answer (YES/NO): YES